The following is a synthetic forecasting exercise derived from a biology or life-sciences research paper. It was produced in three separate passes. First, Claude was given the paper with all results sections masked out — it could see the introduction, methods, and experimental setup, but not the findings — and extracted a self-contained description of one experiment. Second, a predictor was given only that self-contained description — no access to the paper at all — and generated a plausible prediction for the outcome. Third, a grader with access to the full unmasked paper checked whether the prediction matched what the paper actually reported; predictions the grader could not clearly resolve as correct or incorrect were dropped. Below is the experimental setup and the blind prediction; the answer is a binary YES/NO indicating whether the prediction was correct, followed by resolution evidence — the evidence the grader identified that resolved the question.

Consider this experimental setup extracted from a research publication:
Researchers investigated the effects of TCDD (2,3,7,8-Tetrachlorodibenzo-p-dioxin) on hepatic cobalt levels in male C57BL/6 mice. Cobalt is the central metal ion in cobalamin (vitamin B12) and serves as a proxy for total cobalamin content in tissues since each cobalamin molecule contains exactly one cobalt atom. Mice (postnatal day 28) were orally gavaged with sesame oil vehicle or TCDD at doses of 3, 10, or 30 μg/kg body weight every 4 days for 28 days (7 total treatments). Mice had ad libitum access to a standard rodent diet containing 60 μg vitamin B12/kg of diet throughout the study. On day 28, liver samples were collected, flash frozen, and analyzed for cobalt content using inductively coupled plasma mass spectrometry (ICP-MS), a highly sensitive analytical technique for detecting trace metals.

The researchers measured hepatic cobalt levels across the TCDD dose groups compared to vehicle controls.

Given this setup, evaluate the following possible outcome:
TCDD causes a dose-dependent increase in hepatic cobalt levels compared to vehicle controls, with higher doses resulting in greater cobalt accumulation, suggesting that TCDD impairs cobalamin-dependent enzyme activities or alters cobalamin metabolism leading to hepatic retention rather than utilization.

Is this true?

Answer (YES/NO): NO